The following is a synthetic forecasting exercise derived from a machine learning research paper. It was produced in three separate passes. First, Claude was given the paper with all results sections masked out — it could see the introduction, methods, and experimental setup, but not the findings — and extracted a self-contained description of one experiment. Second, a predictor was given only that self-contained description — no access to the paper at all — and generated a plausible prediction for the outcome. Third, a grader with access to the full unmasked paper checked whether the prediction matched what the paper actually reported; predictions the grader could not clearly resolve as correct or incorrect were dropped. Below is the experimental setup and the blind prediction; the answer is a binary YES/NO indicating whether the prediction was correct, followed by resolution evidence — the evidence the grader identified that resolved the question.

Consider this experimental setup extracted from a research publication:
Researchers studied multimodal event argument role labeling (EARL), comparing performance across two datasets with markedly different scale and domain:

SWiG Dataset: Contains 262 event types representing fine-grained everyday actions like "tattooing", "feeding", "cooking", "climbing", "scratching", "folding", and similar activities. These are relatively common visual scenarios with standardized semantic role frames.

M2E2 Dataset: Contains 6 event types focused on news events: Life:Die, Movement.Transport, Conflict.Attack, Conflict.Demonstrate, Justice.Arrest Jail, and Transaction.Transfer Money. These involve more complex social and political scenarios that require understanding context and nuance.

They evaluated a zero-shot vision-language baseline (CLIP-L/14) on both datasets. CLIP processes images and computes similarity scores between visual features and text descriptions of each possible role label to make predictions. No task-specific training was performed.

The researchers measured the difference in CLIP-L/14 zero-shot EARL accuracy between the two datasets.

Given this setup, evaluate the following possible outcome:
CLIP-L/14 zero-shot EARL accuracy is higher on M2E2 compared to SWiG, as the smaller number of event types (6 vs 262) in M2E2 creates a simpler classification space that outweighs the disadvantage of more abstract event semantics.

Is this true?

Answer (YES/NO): YES